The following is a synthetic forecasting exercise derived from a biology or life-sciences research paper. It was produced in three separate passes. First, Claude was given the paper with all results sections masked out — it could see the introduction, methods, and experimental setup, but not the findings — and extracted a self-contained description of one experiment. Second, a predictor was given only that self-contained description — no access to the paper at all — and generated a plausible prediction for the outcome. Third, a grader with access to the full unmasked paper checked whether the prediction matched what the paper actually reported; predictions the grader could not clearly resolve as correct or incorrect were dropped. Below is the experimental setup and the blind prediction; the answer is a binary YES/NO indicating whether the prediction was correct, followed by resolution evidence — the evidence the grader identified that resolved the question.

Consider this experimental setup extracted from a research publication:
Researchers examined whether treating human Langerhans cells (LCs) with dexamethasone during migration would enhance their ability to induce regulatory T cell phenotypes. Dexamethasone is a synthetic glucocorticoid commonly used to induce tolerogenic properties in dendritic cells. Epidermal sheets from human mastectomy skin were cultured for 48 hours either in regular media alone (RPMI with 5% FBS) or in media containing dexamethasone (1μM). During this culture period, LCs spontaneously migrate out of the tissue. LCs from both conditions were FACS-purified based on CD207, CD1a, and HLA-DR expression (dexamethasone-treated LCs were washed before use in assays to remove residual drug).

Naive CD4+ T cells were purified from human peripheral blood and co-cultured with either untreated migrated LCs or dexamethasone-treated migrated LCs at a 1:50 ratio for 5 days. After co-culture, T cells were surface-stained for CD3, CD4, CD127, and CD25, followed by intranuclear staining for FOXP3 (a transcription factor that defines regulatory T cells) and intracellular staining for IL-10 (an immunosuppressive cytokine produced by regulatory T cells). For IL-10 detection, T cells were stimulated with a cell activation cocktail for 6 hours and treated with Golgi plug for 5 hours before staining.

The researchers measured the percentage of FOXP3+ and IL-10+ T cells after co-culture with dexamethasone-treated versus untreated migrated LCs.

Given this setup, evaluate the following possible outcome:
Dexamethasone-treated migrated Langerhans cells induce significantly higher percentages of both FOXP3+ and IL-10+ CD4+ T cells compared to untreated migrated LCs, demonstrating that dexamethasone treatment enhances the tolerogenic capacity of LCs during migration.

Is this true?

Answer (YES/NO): YES